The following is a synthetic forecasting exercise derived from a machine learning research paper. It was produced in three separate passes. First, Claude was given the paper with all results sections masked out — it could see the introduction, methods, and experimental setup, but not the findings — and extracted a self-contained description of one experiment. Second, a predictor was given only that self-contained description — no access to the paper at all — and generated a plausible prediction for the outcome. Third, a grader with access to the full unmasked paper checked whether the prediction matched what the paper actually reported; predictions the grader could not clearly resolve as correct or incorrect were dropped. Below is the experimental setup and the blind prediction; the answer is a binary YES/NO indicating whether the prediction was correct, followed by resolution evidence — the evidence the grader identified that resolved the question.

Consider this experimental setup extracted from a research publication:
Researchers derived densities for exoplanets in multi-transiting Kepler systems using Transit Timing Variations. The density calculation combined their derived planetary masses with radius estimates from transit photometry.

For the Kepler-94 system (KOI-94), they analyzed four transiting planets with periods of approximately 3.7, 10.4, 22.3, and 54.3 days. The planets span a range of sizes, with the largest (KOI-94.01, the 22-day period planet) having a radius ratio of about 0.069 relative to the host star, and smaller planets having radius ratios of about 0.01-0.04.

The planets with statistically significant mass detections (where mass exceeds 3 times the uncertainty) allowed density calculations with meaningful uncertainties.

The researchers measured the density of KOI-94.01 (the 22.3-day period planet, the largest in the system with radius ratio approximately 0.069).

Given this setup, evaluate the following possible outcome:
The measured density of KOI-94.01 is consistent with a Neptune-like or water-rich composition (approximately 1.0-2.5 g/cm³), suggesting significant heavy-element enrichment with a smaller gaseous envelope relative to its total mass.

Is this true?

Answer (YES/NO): NO